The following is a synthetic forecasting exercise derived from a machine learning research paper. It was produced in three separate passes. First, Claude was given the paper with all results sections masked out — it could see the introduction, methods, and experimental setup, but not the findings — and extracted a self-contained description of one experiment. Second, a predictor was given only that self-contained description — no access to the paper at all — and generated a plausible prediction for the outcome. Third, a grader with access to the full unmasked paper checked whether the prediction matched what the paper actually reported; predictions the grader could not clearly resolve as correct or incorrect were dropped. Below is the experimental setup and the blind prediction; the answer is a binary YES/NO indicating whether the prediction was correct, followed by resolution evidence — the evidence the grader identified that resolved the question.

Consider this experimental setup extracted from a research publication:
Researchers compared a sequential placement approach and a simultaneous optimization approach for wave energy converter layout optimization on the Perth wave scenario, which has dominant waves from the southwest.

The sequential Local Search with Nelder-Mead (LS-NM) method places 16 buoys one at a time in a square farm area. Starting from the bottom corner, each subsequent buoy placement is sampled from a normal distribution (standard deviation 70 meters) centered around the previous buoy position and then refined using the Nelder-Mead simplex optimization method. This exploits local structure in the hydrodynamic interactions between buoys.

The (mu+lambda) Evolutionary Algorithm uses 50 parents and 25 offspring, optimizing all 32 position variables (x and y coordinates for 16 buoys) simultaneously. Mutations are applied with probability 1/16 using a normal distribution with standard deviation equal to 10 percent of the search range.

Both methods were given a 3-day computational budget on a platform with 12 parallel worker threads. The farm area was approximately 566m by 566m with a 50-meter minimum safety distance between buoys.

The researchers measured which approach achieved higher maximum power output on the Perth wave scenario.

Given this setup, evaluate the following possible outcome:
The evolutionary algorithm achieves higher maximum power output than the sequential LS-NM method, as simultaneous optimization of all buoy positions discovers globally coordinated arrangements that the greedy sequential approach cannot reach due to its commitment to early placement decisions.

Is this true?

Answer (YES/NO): YES